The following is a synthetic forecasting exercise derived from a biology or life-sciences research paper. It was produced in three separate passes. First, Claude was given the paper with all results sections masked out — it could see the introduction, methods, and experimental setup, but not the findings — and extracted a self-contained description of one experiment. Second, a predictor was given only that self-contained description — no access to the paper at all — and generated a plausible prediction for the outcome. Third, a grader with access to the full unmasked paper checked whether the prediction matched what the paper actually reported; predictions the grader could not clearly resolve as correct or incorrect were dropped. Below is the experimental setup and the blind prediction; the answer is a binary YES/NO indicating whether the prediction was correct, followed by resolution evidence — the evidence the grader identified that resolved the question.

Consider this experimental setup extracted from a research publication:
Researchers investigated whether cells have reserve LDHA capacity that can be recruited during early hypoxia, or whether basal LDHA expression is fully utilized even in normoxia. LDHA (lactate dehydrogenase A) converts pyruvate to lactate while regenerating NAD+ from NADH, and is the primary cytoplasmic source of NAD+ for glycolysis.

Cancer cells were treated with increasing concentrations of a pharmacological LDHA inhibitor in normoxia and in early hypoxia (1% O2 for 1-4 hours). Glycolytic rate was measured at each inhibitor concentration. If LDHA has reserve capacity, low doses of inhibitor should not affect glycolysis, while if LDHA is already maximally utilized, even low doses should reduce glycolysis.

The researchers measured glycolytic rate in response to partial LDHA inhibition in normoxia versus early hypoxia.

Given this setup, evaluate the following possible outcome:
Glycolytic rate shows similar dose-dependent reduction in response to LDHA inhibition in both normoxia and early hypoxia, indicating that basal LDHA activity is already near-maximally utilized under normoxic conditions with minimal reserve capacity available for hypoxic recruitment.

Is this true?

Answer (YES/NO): NO